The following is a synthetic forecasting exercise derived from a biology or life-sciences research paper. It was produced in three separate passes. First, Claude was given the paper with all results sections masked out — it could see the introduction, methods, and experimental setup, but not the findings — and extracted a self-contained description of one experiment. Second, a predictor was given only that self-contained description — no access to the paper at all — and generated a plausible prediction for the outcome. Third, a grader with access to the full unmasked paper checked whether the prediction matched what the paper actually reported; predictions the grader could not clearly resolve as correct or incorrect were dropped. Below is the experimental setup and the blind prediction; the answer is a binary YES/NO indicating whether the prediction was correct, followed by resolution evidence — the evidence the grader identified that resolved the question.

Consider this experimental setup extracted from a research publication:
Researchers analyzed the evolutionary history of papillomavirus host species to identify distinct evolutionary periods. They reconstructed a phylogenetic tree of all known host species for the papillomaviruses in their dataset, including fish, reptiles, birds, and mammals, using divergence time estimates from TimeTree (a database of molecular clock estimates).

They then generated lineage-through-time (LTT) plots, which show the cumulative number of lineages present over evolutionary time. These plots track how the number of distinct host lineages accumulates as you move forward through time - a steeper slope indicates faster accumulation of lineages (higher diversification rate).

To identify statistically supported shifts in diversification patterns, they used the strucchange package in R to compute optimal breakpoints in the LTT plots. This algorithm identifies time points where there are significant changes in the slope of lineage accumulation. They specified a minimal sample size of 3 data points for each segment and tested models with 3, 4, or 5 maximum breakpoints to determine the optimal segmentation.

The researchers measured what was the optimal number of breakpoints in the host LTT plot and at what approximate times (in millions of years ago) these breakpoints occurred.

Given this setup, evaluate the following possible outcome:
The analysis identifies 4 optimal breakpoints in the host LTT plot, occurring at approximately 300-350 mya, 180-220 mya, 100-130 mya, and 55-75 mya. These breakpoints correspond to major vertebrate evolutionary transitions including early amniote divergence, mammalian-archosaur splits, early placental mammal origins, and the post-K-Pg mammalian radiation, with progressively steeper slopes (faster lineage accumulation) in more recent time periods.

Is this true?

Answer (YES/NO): NO